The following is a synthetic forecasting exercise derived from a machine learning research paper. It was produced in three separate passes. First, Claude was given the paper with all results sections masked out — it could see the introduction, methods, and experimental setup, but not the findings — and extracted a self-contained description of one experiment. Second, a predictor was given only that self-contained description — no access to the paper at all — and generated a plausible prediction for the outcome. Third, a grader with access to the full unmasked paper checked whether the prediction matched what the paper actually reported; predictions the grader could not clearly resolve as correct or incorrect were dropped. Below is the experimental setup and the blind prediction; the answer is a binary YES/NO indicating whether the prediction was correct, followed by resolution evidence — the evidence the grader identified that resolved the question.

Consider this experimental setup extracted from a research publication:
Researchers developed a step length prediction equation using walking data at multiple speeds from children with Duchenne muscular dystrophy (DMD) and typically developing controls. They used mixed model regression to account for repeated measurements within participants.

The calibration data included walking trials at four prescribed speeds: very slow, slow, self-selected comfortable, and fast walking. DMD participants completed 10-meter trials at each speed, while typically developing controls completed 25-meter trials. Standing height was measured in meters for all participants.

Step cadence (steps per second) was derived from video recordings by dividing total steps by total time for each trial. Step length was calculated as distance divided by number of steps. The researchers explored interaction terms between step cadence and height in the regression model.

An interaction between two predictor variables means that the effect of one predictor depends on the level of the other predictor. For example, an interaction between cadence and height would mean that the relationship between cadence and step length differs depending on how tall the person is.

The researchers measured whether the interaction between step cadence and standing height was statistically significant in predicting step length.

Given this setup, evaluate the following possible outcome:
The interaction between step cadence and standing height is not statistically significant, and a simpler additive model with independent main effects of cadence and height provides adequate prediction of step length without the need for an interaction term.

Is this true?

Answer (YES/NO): NO